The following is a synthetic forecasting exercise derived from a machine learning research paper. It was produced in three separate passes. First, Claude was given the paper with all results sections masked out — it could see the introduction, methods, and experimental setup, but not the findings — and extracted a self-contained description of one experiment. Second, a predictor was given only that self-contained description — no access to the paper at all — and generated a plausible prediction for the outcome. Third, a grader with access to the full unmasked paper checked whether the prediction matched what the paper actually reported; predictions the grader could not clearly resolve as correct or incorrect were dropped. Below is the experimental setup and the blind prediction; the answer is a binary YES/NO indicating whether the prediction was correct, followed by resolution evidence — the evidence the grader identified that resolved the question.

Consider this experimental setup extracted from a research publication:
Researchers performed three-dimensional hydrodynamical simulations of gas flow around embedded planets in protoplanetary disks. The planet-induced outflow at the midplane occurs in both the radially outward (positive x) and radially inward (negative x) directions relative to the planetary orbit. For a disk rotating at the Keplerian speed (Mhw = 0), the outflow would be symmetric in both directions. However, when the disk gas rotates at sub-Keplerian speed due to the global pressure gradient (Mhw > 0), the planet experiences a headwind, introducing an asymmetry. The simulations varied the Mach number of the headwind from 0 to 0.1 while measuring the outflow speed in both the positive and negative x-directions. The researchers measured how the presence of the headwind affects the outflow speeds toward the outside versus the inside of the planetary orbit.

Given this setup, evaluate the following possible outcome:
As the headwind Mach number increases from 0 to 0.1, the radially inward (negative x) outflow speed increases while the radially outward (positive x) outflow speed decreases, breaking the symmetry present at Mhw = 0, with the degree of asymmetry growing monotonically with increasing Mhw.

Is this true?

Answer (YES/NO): NO